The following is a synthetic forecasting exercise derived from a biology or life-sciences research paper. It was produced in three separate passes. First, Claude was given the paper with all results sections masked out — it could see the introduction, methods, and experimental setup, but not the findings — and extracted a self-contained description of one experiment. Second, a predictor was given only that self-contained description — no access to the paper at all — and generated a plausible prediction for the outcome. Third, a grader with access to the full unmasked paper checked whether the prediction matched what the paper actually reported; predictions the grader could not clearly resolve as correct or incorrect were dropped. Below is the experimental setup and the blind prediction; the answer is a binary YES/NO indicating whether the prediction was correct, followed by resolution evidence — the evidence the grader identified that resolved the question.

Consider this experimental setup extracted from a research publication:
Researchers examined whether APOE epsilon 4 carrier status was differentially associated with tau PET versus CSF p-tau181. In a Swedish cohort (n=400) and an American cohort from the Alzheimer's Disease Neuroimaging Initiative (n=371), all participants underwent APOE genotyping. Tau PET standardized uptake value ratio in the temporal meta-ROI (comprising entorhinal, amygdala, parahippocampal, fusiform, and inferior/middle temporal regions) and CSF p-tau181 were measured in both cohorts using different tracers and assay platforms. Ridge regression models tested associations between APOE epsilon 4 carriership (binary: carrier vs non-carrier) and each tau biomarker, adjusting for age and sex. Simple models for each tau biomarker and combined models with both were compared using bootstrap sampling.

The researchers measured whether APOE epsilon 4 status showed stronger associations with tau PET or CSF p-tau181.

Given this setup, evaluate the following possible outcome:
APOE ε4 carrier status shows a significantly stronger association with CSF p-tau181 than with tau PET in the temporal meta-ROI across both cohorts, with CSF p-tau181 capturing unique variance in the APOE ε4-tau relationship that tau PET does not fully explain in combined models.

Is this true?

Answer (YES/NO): YES